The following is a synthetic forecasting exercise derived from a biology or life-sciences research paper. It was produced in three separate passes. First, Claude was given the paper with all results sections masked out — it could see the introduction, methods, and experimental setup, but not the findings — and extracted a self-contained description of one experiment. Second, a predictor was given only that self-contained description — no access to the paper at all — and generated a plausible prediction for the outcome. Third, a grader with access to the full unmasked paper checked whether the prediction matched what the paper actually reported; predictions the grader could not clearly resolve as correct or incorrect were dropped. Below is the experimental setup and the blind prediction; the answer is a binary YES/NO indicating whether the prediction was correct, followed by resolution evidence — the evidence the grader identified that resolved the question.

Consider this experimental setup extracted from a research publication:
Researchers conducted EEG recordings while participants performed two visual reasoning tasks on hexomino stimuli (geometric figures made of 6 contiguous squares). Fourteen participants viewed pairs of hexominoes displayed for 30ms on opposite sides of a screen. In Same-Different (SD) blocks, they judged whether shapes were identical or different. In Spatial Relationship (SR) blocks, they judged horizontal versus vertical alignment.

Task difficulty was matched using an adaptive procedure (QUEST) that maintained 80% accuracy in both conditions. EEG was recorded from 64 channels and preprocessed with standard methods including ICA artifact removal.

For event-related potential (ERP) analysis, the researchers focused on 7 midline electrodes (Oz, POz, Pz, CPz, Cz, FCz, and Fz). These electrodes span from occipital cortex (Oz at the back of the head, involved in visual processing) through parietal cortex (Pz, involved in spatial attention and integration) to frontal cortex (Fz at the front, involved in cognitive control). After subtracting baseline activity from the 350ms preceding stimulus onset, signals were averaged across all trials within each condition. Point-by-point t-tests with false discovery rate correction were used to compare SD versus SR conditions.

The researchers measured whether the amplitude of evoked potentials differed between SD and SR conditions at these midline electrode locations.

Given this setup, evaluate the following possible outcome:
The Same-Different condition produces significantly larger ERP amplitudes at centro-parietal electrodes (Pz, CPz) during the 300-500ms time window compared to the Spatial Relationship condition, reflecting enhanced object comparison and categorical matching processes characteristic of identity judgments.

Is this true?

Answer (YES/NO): YES